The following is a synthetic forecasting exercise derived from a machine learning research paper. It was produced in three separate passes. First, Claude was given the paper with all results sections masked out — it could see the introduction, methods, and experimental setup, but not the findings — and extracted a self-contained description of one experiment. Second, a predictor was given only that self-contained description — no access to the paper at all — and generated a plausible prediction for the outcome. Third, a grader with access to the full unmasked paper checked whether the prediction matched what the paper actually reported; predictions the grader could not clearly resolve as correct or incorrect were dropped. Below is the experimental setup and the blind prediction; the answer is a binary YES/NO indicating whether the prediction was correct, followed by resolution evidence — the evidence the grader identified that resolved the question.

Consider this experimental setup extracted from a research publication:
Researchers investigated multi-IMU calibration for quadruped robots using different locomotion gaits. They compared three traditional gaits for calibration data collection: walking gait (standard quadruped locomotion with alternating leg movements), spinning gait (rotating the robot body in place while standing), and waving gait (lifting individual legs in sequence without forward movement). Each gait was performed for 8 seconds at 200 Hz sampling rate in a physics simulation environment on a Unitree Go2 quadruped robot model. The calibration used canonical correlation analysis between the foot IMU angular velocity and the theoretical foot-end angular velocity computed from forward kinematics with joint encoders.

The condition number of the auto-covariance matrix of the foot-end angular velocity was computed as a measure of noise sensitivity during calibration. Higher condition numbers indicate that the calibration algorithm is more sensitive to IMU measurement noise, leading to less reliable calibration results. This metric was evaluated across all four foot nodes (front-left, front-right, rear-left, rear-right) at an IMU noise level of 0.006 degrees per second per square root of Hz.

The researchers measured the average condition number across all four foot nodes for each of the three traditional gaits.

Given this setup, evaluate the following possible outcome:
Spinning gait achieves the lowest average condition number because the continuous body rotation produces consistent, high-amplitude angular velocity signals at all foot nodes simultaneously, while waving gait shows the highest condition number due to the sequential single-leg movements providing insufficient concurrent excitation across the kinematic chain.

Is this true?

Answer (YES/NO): NO